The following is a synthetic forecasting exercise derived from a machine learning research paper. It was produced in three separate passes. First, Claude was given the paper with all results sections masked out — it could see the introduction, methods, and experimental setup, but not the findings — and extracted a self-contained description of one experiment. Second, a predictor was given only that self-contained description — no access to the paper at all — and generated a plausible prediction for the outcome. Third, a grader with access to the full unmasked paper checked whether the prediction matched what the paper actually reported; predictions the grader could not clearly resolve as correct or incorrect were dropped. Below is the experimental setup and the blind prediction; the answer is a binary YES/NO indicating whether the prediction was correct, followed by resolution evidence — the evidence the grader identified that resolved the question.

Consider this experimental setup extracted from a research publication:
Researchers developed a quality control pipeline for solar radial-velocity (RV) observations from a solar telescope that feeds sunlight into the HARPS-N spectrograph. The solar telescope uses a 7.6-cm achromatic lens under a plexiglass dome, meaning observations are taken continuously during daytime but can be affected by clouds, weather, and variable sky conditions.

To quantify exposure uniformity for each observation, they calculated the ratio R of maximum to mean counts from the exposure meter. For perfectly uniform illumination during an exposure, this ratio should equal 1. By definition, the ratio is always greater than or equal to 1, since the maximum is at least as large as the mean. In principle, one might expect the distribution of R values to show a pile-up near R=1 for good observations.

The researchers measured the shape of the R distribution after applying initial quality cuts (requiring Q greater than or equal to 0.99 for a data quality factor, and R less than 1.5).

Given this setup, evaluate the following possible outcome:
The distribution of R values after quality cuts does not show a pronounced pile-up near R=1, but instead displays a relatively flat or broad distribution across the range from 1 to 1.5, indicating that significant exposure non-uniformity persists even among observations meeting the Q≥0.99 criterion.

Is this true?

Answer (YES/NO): NO